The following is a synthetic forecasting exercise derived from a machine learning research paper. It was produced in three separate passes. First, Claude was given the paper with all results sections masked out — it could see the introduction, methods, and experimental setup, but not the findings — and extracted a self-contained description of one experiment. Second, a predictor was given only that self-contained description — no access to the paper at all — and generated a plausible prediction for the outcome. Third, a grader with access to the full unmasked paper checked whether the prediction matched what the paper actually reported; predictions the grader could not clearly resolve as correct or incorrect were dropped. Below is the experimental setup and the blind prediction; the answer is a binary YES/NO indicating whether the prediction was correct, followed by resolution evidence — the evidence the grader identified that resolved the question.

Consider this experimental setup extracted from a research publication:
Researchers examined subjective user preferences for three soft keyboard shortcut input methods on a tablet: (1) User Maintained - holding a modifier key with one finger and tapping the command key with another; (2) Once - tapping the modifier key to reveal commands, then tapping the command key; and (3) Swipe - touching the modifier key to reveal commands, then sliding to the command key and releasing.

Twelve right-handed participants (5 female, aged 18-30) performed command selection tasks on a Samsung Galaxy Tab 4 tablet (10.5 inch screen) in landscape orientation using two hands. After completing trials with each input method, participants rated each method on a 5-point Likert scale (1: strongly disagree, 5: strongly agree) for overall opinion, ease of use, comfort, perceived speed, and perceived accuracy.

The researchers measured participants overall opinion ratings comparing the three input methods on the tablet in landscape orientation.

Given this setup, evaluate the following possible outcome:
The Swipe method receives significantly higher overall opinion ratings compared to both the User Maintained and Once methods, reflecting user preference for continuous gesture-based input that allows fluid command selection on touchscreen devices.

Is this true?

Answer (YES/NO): NO